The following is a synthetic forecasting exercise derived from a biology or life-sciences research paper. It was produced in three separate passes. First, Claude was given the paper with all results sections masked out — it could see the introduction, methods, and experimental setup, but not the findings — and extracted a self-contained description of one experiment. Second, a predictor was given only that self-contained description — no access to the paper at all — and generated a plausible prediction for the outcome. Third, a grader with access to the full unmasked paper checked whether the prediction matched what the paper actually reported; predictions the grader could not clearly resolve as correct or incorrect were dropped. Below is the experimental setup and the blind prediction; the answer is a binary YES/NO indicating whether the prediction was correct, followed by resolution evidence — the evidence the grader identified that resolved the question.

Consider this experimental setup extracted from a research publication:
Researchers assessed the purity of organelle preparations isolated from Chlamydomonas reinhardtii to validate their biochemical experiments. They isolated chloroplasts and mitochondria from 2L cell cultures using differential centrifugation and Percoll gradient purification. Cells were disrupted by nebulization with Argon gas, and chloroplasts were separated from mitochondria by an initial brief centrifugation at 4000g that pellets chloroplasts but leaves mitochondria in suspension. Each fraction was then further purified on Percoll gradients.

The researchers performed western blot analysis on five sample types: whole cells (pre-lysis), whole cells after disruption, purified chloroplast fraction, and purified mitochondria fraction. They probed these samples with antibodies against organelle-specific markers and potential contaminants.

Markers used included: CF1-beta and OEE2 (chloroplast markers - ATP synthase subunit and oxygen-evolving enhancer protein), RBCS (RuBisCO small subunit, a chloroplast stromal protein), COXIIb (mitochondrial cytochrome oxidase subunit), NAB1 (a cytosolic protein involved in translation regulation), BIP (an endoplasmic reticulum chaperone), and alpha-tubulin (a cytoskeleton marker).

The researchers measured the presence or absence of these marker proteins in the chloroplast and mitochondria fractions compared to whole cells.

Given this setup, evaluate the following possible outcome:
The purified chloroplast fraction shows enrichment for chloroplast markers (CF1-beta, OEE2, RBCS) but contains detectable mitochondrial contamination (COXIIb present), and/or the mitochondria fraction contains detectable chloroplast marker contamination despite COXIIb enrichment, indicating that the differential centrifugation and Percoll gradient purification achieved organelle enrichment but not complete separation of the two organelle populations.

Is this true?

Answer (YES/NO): YES